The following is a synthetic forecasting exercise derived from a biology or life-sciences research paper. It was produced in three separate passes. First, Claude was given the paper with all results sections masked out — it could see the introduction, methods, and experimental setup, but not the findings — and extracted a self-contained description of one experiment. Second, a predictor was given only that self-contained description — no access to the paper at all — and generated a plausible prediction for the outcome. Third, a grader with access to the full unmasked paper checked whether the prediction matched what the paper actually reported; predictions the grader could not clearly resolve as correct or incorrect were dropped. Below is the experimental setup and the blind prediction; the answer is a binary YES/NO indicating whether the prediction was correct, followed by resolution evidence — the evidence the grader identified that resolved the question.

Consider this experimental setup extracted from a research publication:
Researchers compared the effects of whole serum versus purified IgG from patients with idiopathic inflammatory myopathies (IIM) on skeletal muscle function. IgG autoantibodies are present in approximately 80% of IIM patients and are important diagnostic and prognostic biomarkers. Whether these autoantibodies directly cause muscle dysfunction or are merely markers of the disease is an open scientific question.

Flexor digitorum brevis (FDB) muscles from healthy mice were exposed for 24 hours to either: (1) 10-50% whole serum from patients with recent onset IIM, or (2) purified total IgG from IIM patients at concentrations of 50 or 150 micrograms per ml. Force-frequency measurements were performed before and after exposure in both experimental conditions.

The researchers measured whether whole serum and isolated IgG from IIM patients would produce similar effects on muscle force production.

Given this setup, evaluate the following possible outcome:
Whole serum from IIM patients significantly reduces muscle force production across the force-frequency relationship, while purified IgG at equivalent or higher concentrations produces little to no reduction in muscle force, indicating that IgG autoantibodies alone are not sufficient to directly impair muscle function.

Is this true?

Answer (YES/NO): YES